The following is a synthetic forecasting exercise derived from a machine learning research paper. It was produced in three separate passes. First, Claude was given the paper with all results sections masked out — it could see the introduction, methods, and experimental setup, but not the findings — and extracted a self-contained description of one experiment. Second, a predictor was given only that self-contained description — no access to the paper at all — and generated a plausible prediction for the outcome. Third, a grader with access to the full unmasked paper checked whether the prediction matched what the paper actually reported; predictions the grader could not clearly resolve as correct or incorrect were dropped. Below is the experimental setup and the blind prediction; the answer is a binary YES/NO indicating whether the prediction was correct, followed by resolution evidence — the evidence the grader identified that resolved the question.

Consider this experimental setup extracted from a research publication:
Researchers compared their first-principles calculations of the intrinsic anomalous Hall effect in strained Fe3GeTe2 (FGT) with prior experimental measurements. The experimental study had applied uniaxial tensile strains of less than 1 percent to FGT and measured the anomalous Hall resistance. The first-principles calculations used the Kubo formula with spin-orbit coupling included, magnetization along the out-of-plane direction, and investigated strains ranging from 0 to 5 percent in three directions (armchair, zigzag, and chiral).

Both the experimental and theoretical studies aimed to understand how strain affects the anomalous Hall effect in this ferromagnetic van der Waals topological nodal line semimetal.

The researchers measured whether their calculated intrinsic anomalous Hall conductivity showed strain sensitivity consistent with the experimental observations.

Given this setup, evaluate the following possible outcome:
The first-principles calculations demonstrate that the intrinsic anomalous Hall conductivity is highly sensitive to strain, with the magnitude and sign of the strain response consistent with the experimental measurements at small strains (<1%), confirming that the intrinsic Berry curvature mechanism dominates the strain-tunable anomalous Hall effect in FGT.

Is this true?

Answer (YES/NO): NO